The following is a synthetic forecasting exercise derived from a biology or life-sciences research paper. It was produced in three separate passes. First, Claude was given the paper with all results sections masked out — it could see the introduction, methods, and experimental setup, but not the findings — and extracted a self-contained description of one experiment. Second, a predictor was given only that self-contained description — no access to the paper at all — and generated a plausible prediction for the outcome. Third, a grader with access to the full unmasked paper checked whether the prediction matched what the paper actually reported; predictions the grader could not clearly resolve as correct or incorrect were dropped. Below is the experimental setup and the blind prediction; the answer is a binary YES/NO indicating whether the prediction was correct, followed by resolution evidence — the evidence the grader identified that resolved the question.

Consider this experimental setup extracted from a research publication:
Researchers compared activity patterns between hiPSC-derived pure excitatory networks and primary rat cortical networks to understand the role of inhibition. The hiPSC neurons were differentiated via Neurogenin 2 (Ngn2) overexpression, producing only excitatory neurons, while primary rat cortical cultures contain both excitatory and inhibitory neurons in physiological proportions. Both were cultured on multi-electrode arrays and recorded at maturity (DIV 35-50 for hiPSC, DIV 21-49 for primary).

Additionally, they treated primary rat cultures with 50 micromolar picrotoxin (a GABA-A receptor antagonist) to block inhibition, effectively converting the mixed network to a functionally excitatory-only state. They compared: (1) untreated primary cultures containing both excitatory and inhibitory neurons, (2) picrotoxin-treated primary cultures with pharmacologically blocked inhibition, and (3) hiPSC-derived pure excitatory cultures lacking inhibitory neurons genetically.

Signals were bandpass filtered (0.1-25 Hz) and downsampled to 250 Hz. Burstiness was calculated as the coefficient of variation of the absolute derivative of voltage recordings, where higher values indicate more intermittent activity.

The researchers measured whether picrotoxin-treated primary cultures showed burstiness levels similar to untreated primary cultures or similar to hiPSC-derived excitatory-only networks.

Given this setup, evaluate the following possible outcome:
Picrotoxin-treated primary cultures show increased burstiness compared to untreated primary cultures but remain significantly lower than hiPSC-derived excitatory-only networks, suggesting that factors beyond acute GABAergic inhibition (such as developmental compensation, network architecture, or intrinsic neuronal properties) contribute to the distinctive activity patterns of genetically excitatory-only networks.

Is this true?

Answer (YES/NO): NO